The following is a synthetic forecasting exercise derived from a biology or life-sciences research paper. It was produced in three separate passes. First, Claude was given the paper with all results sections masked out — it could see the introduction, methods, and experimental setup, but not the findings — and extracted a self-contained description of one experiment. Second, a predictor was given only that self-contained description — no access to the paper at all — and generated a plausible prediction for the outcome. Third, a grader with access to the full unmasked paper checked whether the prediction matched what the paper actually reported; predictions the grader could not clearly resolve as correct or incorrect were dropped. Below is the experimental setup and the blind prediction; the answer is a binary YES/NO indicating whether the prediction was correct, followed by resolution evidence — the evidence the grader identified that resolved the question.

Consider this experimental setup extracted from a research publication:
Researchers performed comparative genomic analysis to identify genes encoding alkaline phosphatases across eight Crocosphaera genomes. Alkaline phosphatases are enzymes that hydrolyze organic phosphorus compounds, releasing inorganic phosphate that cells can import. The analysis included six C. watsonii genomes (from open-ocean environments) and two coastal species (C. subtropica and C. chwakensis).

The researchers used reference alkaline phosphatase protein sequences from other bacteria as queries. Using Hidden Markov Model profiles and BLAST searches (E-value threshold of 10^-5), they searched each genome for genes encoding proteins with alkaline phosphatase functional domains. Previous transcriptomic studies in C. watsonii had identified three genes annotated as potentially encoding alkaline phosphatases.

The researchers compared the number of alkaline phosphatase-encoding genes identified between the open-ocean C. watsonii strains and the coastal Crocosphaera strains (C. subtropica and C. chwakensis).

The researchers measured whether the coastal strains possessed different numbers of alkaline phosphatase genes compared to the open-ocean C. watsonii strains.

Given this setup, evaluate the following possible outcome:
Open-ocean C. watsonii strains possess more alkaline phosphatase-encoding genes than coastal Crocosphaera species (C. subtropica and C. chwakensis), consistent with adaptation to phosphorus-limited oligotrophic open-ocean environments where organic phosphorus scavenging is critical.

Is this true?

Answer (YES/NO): NO